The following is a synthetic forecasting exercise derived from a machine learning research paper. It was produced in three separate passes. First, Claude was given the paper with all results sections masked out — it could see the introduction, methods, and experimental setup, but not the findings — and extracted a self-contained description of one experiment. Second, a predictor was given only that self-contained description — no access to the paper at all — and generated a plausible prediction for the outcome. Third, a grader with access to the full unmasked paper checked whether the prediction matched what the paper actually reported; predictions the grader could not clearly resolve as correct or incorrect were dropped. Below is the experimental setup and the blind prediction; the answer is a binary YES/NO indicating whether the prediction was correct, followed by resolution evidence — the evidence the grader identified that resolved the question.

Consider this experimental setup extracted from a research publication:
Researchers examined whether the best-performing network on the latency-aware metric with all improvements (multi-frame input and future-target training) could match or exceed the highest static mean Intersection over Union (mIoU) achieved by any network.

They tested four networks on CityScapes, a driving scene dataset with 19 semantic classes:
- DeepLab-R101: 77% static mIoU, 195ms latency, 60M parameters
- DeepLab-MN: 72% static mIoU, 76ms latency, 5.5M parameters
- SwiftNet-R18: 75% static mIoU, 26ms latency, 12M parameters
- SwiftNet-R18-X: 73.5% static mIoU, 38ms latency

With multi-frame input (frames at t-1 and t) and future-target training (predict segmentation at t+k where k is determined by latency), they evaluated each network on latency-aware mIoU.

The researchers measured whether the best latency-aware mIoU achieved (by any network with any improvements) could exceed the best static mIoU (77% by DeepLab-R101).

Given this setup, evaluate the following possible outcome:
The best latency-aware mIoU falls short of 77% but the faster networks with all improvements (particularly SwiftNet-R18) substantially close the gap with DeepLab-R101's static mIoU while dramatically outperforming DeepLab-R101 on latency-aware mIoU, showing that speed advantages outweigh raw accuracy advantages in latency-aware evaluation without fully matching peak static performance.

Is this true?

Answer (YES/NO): NO